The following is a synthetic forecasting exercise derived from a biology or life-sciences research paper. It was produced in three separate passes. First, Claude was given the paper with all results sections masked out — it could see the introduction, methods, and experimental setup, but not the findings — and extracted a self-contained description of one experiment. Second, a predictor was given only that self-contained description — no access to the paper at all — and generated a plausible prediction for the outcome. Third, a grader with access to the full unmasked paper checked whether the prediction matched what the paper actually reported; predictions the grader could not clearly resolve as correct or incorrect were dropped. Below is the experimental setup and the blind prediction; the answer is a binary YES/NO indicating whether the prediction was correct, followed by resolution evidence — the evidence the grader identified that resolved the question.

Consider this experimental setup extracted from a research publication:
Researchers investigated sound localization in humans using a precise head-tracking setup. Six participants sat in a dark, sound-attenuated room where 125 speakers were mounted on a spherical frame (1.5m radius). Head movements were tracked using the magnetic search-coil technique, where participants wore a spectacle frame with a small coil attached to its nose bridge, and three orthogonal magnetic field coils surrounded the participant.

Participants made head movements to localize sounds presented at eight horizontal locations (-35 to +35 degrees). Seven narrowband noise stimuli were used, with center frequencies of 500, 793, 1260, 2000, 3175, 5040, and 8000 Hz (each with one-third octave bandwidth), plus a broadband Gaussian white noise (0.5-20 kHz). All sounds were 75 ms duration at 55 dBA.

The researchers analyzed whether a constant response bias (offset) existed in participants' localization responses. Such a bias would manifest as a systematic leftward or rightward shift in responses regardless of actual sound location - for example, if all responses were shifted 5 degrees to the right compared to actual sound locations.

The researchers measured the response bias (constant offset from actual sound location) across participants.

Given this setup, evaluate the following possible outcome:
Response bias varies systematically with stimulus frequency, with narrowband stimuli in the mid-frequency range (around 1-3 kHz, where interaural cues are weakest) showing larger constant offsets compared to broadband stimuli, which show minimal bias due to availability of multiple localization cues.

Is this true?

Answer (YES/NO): NO